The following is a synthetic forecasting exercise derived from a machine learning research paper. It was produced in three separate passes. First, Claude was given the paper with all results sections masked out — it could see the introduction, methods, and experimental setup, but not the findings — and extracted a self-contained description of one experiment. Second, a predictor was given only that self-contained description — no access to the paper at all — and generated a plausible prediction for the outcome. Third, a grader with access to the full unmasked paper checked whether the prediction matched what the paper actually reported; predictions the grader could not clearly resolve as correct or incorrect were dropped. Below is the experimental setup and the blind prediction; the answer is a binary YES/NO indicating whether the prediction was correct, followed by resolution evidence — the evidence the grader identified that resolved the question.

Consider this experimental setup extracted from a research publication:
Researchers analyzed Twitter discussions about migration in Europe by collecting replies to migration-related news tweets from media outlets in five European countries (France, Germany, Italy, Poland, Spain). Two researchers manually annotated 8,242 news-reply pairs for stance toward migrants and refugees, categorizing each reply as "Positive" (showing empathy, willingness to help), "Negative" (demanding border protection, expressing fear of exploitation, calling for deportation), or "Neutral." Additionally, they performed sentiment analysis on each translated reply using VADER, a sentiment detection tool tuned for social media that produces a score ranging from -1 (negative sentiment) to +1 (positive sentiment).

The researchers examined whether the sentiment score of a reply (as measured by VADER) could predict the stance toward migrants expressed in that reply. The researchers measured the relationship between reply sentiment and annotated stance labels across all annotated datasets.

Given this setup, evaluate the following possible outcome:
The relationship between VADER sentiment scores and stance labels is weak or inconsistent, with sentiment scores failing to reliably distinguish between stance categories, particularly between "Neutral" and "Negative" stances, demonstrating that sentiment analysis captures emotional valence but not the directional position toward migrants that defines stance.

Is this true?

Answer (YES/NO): NO